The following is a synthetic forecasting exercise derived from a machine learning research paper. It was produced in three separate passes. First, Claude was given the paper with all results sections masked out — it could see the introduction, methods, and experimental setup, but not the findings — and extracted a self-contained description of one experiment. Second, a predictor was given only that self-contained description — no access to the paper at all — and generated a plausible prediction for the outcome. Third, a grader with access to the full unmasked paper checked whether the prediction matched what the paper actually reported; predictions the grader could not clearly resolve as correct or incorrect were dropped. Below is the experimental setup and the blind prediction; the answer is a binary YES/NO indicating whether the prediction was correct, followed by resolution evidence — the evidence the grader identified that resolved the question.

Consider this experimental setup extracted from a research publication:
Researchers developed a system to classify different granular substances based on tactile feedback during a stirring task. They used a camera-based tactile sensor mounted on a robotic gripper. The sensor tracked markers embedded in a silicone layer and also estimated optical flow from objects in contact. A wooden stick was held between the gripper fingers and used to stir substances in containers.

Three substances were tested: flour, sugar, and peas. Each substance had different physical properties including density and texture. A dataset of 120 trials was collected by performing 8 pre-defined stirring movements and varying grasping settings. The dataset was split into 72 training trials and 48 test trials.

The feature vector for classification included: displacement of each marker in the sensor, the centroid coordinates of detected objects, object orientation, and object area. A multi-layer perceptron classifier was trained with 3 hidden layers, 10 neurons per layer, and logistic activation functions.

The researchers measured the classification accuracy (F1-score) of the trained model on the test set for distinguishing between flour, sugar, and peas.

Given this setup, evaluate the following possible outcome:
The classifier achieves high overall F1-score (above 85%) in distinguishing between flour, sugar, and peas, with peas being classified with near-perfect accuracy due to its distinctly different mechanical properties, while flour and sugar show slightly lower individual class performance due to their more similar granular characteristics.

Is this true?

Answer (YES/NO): NO